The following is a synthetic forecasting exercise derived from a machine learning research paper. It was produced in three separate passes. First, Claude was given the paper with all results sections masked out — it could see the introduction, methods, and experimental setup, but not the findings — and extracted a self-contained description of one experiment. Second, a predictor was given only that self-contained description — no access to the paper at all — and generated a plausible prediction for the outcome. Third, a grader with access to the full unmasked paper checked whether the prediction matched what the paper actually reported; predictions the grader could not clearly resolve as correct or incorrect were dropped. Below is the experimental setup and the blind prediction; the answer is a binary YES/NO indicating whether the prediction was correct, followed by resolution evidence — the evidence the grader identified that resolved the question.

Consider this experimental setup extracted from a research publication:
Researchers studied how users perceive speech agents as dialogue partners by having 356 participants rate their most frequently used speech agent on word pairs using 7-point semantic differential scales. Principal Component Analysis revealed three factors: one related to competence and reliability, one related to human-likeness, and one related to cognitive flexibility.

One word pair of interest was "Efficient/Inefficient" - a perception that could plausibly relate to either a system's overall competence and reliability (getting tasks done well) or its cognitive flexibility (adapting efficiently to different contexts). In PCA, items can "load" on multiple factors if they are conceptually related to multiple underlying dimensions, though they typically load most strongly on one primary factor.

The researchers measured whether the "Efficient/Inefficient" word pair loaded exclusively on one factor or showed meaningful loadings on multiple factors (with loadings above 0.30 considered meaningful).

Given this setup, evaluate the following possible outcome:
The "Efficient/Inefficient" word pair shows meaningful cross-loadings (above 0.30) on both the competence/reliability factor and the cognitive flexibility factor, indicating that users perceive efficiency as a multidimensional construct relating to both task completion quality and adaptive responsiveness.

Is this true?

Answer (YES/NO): YES